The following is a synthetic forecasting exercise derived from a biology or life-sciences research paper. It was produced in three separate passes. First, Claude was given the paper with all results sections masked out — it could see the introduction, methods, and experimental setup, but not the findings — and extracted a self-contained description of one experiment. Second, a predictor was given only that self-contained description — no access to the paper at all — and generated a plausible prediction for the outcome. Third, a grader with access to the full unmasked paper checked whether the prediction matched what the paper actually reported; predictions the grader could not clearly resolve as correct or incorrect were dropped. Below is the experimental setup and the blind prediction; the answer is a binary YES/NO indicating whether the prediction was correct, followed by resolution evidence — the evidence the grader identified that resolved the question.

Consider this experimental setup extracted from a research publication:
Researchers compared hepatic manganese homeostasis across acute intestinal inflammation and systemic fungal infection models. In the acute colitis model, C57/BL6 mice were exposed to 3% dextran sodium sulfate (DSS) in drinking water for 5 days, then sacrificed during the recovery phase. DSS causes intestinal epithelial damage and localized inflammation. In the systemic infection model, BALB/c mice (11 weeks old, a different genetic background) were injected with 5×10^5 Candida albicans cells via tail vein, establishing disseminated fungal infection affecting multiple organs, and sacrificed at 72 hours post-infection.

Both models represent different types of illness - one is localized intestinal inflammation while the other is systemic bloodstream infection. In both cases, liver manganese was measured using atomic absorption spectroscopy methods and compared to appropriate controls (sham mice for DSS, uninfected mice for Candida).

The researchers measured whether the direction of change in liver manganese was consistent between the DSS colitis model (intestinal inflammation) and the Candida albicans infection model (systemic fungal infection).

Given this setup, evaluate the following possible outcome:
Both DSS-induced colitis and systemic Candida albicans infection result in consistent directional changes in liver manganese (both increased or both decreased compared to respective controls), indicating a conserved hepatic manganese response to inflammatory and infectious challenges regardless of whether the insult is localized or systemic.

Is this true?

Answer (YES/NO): YES